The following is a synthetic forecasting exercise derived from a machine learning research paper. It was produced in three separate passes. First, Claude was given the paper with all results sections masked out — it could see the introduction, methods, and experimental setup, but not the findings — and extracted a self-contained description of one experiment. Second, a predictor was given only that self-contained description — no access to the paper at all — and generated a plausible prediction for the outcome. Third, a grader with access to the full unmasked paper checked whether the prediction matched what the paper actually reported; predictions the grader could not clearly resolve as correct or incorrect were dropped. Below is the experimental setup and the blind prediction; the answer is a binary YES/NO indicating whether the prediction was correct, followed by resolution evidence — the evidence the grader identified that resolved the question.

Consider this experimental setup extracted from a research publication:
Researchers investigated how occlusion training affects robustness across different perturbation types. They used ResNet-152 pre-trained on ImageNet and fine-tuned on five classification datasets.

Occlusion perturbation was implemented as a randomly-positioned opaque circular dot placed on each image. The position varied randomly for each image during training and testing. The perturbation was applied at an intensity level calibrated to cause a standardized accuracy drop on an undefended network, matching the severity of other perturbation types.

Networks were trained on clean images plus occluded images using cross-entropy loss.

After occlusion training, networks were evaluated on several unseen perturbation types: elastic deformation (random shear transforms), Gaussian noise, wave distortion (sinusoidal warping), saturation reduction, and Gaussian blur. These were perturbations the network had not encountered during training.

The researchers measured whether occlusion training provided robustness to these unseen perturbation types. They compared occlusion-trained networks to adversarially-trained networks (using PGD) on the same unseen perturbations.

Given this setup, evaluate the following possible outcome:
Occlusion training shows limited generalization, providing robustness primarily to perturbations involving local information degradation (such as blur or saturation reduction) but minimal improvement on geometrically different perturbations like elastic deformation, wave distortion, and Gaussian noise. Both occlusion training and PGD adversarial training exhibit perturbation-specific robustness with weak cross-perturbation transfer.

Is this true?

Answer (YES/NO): NO